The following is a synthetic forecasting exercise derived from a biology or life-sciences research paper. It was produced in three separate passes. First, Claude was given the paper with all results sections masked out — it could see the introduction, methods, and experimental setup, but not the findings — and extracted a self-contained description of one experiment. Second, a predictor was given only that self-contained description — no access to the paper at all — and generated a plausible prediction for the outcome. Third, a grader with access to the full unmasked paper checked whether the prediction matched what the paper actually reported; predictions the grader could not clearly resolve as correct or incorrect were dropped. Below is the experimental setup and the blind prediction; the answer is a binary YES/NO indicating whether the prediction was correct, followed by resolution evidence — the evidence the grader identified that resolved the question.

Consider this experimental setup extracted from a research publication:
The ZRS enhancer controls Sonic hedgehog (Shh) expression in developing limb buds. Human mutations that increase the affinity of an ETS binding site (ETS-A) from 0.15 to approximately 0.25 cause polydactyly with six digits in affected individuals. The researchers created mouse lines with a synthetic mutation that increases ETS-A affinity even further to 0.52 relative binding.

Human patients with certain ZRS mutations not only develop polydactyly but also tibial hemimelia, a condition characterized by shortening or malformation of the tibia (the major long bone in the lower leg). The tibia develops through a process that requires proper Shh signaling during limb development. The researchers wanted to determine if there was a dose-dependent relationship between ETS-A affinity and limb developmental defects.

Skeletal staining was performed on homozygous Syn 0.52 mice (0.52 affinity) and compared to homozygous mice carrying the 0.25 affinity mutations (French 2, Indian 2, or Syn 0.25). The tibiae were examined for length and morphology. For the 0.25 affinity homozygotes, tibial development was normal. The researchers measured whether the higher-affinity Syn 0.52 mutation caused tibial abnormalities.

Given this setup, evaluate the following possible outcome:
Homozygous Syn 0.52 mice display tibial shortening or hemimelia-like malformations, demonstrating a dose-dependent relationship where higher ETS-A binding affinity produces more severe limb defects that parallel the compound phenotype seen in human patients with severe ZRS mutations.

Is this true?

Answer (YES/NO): YES